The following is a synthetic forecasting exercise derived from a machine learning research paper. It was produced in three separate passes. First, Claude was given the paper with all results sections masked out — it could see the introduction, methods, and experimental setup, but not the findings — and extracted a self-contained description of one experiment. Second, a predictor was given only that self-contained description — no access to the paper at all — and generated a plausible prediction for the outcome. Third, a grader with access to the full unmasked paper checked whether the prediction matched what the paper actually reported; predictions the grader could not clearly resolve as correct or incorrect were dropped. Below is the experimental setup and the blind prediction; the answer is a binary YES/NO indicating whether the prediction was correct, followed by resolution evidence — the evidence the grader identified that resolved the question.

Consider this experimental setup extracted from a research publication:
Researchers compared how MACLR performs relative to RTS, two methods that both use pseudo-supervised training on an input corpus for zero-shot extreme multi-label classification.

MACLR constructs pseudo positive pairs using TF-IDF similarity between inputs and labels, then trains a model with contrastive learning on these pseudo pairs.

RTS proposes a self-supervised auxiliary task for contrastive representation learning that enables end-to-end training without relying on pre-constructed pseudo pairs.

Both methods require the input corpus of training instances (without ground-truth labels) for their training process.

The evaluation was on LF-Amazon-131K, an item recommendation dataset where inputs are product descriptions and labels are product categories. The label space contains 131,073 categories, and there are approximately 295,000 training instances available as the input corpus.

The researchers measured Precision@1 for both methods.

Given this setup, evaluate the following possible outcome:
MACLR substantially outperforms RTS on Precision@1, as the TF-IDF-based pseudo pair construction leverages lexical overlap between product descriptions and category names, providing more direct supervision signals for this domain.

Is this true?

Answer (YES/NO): NO